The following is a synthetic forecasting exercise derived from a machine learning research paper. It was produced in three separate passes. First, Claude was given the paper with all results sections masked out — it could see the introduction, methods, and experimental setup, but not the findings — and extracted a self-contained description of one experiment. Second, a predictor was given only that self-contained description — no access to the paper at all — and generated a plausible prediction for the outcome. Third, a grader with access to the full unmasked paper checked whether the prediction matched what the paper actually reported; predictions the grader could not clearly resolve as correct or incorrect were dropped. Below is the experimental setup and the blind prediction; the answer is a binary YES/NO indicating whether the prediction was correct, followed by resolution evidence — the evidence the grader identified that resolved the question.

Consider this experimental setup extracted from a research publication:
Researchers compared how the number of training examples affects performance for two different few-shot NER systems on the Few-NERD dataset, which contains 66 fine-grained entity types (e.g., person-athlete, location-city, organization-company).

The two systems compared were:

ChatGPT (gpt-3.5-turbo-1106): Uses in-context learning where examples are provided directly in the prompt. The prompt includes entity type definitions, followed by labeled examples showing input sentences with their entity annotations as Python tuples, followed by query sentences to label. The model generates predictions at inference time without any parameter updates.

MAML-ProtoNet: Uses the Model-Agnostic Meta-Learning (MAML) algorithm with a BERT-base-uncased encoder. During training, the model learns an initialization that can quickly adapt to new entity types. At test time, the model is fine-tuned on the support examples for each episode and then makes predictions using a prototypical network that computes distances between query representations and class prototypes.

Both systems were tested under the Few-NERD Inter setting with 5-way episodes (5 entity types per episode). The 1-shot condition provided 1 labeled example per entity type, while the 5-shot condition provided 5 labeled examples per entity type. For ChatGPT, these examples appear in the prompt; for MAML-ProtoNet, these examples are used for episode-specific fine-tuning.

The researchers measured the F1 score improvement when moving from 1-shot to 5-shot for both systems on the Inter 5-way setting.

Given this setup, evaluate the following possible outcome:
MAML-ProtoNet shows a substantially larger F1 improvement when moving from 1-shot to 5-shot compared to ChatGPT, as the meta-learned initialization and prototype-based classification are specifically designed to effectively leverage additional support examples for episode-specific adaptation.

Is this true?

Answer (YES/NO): NO